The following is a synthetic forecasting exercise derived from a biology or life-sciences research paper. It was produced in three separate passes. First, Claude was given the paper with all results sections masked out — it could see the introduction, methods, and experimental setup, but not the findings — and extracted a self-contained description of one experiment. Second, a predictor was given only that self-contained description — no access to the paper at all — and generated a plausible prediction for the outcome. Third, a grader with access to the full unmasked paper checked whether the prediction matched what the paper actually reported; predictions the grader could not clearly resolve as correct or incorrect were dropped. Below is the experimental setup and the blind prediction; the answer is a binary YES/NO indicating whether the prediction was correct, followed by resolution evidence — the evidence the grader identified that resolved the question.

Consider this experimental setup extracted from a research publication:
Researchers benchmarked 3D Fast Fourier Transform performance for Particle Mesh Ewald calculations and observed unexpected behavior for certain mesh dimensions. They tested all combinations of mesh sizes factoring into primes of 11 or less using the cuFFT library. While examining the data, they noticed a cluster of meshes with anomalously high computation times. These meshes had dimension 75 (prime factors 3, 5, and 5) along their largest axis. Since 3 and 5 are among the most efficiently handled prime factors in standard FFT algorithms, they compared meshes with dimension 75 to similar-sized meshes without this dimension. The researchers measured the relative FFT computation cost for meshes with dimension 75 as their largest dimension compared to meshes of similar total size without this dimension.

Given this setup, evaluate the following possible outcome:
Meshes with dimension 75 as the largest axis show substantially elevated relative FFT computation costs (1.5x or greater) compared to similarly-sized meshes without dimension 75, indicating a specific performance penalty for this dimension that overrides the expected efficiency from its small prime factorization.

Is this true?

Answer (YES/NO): YES